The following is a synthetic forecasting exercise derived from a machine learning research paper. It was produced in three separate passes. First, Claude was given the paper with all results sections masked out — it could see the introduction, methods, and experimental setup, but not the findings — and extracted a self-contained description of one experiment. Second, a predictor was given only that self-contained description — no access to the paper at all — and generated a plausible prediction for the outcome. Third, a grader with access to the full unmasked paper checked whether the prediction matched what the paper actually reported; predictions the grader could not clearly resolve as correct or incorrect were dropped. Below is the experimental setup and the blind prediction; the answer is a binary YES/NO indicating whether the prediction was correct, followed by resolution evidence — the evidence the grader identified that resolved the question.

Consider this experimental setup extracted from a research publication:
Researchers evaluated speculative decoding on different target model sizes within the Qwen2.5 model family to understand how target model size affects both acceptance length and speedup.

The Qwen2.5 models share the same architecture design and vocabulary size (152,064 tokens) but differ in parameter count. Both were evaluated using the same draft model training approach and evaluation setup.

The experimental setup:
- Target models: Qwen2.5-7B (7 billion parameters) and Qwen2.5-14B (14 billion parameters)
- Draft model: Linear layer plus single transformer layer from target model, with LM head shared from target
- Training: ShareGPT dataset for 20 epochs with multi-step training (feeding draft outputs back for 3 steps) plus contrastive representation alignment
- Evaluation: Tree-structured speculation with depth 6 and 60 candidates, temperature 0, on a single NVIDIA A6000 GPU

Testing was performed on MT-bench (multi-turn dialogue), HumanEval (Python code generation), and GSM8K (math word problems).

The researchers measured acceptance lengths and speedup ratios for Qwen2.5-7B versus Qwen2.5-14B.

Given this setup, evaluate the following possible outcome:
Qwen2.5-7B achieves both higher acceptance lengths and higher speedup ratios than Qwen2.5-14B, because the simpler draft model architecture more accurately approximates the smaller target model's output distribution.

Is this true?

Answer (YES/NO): NO